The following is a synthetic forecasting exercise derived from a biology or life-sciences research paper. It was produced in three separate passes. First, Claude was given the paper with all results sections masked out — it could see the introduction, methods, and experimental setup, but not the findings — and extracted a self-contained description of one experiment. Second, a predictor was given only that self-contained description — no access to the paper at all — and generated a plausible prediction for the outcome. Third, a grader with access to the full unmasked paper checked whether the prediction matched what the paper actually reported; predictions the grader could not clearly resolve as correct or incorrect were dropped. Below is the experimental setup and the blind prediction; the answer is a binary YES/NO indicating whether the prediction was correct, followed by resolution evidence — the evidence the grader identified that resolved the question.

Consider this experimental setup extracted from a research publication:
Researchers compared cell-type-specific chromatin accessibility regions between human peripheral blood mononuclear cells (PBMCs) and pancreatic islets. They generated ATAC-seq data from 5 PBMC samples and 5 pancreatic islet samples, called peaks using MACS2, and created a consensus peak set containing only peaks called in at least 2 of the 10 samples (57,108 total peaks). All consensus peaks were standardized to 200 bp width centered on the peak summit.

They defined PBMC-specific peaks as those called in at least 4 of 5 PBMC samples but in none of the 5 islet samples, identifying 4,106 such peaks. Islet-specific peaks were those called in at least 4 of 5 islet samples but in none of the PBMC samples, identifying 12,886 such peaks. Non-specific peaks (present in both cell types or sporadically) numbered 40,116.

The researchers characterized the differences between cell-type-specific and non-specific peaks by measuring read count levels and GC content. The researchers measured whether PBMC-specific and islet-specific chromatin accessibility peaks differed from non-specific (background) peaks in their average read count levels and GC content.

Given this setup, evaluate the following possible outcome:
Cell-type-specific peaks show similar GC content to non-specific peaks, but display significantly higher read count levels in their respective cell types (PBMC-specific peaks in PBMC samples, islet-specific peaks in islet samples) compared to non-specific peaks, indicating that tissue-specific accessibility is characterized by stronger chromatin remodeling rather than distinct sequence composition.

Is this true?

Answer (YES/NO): NO